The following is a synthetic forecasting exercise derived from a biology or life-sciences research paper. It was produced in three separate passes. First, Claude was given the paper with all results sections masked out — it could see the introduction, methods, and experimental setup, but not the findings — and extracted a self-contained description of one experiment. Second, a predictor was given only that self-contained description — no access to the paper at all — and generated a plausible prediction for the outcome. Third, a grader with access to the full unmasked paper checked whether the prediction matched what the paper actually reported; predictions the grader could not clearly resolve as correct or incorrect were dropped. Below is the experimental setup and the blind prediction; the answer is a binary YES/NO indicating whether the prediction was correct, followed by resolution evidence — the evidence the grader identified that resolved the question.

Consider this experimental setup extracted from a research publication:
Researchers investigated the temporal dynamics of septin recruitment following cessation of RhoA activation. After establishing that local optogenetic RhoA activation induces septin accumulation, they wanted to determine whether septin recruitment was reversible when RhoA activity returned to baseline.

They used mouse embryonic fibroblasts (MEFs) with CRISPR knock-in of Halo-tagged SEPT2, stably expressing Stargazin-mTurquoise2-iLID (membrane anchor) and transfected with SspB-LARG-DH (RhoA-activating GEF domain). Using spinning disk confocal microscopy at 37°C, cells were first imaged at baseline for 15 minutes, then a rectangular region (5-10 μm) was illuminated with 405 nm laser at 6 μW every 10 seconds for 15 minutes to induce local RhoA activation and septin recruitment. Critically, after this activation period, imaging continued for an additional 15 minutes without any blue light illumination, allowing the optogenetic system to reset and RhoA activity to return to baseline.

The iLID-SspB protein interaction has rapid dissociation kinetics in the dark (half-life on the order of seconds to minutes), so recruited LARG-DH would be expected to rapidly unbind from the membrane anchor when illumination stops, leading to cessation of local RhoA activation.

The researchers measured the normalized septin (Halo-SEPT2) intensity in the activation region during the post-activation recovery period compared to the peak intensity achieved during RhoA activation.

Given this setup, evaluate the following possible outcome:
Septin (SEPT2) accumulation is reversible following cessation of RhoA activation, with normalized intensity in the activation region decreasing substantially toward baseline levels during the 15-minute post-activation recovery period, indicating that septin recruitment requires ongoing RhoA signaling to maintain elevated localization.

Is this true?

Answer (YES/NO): YES